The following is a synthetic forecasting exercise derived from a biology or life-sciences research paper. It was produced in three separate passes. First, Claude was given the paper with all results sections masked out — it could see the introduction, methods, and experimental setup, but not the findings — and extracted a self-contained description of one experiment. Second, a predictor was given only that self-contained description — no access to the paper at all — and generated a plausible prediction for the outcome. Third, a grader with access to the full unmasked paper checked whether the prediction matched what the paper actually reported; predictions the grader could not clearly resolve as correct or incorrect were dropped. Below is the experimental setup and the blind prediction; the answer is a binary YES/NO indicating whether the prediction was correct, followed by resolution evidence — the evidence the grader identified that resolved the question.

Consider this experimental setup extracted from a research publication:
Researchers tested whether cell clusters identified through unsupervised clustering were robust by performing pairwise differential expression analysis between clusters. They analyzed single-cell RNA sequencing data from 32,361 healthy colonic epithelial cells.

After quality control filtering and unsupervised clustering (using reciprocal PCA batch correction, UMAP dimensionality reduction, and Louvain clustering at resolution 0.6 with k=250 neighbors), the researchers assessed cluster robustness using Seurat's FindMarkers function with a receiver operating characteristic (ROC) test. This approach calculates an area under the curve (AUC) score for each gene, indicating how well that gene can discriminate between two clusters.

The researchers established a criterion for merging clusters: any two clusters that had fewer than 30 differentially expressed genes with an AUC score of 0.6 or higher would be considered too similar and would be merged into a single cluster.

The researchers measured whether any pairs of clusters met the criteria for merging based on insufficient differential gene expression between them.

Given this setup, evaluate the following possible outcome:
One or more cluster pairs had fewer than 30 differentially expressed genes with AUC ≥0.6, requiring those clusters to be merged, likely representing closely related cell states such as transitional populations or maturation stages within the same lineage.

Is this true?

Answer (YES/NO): NO